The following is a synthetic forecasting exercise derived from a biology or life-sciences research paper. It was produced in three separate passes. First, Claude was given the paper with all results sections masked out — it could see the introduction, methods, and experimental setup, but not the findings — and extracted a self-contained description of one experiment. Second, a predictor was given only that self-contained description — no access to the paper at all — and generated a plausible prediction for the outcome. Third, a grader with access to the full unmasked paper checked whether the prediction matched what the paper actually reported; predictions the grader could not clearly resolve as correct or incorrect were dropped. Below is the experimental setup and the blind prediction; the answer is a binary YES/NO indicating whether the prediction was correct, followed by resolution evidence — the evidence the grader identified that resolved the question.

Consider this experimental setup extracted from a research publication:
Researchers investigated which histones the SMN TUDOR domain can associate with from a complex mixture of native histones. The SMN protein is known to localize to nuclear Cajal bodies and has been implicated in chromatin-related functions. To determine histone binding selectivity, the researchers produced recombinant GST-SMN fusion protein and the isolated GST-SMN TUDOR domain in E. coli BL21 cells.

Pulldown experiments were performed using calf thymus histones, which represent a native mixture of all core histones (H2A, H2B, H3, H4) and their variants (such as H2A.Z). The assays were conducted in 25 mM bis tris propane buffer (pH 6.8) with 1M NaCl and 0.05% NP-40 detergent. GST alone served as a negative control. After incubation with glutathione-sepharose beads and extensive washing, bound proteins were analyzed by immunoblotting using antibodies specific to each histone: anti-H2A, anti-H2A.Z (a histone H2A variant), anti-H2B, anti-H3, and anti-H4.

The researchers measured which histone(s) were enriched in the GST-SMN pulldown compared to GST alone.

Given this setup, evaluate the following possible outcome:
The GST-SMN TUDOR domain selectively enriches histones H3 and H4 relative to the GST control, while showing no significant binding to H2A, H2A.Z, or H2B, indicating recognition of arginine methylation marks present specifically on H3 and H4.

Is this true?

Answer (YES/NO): NO